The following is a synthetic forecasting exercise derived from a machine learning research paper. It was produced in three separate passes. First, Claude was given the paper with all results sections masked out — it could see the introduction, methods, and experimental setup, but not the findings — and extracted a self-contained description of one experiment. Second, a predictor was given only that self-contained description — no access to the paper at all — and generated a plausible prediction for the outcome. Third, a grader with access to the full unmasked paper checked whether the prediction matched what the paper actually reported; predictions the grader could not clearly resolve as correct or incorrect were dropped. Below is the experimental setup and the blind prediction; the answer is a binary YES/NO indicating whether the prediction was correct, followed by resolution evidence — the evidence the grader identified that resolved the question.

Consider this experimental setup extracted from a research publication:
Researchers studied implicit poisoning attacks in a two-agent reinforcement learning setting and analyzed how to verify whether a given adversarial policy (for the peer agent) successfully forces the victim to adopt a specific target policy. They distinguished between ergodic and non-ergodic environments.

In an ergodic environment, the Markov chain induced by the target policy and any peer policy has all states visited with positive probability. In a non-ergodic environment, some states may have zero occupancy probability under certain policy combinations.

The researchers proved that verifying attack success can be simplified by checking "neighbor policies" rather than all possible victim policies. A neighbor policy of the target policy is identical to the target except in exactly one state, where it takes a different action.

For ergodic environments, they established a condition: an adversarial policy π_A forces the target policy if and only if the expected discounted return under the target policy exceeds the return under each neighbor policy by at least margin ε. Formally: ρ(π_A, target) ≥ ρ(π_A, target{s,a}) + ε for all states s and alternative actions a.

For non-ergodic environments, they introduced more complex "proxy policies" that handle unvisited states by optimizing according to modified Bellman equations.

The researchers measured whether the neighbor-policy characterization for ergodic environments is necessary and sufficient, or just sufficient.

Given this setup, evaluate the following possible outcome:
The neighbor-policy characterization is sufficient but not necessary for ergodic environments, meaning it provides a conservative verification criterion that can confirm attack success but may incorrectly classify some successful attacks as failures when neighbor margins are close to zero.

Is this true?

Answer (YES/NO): NO